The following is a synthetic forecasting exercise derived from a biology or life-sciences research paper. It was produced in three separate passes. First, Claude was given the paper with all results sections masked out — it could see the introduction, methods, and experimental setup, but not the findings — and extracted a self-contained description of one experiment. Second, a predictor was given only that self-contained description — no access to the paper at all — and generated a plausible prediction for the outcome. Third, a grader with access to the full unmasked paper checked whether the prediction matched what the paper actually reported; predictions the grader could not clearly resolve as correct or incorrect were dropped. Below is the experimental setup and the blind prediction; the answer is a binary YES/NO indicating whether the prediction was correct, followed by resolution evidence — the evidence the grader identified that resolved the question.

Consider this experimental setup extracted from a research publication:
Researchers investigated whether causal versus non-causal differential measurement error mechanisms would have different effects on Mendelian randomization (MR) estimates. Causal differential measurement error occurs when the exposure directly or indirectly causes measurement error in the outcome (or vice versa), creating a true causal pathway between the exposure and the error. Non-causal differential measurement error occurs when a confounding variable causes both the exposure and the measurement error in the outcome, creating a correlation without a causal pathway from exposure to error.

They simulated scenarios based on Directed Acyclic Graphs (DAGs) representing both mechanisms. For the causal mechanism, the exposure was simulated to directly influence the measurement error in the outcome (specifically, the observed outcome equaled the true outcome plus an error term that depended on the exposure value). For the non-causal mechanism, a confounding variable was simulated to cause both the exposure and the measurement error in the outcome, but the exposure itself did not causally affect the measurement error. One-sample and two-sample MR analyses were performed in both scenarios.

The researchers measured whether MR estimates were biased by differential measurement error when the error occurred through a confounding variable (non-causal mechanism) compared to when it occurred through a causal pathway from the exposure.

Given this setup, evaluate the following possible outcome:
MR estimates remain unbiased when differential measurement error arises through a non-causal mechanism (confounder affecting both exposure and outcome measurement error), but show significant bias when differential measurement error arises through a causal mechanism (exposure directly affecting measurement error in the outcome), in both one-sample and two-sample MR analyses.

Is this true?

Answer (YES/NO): YES